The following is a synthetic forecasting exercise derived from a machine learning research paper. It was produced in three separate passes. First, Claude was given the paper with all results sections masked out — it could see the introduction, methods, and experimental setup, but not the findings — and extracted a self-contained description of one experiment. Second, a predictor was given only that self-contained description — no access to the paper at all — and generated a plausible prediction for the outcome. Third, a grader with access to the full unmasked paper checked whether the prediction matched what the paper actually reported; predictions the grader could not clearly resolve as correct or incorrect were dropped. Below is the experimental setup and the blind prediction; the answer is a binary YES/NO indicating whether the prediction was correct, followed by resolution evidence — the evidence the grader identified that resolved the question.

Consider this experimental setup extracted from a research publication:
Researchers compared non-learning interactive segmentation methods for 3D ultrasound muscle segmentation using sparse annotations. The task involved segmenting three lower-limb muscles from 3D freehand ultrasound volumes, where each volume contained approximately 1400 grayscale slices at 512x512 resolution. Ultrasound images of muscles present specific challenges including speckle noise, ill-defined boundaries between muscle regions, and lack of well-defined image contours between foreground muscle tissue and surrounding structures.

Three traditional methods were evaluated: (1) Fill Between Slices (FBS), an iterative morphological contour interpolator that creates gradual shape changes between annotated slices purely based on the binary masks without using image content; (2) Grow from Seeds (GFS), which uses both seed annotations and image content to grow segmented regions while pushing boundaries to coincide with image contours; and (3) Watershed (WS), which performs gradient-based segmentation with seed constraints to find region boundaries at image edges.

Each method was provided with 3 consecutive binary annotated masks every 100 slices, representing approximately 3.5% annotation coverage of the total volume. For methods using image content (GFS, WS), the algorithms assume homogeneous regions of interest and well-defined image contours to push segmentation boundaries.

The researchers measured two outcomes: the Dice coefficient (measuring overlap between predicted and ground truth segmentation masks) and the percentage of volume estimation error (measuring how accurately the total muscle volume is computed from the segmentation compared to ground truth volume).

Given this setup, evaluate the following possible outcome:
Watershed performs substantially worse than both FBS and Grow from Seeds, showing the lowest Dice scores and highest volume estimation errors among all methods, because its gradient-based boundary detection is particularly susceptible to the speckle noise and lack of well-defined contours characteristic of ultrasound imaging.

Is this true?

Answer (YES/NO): NO